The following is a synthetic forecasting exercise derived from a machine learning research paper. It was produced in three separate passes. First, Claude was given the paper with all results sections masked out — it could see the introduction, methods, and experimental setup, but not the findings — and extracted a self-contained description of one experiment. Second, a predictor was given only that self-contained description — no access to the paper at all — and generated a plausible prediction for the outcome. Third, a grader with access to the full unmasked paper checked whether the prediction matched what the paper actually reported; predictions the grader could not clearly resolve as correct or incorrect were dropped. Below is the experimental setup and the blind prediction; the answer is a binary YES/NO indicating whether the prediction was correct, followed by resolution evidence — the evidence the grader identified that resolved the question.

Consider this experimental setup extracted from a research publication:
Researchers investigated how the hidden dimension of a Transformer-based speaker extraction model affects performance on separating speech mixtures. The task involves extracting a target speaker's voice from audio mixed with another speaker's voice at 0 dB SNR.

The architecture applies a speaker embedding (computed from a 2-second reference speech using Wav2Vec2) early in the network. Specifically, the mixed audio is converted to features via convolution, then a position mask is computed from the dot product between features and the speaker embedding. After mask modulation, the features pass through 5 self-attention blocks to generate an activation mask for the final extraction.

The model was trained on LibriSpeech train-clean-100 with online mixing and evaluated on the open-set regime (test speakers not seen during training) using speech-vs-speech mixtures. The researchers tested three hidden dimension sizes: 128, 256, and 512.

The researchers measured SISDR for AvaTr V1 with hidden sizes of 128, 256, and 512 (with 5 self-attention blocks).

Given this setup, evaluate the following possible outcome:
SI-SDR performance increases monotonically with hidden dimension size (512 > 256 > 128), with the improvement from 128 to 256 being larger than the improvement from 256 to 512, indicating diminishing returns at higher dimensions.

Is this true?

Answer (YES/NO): YES